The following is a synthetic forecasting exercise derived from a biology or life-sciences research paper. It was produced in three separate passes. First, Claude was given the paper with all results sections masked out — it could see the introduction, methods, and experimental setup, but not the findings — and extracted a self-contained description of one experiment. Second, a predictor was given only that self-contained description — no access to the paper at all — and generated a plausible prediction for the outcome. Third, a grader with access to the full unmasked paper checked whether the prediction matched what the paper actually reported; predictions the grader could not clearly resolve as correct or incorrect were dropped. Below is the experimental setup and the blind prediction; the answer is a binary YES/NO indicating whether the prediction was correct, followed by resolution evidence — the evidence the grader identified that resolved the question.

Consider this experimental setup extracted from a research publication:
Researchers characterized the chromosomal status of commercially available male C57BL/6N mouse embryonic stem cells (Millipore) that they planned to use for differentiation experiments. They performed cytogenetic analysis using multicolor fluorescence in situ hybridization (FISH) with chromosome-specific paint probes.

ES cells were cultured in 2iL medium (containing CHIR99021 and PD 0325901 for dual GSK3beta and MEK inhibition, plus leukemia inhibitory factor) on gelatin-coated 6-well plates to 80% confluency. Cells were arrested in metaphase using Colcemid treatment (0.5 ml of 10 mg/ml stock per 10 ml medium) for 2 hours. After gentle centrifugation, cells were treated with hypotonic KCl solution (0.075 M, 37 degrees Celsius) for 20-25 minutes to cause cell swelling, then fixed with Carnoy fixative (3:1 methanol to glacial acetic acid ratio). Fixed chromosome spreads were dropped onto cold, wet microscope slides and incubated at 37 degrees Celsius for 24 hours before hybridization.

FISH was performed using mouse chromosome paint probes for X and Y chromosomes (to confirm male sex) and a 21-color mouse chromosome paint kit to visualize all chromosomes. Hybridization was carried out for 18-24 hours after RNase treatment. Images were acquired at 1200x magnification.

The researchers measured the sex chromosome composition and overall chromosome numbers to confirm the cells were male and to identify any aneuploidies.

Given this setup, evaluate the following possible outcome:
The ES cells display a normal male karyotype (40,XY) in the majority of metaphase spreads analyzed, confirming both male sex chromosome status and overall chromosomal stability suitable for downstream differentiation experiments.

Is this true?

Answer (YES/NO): NO